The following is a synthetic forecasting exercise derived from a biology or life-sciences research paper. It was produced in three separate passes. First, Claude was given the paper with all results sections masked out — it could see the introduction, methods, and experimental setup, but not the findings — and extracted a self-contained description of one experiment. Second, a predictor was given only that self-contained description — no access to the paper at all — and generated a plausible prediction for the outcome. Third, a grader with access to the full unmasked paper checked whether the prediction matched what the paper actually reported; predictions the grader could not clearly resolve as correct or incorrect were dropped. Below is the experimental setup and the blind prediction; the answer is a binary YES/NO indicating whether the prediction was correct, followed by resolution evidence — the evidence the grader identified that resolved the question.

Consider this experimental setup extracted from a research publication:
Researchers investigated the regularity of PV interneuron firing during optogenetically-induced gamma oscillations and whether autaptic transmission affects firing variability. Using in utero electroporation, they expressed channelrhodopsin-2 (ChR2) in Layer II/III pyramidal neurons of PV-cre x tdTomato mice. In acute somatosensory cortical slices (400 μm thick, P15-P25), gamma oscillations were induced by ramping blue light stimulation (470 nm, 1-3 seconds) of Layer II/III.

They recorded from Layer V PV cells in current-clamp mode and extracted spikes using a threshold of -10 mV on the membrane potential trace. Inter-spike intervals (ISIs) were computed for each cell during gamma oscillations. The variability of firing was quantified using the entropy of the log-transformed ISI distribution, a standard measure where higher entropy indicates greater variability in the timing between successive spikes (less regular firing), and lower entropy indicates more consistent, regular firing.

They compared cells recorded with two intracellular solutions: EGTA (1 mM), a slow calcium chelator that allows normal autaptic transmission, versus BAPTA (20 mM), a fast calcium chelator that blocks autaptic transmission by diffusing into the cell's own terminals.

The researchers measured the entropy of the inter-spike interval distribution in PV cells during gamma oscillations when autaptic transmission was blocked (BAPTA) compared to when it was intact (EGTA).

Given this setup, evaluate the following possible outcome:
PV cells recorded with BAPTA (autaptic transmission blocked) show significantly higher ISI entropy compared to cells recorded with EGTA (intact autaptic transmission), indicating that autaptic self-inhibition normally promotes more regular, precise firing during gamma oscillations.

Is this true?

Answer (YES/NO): YES